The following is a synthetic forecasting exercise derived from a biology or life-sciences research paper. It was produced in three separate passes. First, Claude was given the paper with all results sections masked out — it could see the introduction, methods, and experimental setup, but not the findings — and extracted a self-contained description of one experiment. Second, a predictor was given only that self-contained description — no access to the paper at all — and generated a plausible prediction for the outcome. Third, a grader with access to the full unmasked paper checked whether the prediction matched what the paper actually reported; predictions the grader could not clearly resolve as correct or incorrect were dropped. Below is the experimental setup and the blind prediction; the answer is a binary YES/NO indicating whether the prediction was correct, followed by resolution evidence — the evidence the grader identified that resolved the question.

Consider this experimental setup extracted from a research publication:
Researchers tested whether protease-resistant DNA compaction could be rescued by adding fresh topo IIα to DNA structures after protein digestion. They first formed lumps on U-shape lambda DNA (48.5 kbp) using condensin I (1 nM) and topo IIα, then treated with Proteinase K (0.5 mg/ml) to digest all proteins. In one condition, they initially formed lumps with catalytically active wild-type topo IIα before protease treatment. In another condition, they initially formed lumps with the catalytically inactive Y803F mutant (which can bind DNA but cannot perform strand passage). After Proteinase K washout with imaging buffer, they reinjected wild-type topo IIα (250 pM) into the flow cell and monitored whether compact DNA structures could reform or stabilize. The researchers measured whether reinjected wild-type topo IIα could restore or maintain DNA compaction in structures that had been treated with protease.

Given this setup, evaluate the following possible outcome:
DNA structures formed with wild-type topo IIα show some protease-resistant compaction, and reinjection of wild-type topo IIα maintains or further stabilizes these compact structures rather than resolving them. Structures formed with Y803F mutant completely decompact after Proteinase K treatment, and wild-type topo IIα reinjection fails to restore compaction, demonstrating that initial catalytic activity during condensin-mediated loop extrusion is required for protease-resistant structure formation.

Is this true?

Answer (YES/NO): NO